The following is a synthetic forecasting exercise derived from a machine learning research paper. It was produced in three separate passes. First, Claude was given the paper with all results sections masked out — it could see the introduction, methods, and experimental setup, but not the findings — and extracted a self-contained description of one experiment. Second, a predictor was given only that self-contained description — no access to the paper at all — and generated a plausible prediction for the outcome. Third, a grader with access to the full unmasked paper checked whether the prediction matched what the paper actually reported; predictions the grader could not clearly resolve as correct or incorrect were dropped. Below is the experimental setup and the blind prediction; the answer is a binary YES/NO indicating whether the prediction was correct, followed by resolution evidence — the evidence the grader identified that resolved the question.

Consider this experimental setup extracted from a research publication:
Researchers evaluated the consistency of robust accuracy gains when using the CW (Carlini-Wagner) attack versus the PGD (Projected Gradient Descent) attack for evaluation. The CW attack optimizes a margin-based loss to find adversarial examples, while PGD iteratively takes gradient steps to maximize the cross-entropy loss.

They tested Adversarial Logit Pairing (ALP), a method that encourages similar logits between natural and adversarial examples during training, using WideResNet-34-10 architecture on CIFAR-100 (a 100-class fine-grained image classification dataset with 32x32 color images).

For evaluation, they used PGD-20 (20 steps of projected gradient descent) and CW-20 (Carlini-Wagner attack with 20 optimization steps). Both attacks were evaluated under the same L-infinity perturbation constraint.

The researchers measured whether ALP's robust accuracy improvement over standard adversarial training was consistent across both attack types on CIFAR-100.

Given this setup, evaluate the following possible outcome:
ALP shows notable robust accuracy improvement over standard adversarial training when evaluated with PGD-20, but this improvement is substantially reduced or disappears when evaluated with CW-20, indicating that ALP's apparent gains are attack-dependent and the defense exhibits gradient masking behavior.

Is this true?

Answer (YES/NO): NO